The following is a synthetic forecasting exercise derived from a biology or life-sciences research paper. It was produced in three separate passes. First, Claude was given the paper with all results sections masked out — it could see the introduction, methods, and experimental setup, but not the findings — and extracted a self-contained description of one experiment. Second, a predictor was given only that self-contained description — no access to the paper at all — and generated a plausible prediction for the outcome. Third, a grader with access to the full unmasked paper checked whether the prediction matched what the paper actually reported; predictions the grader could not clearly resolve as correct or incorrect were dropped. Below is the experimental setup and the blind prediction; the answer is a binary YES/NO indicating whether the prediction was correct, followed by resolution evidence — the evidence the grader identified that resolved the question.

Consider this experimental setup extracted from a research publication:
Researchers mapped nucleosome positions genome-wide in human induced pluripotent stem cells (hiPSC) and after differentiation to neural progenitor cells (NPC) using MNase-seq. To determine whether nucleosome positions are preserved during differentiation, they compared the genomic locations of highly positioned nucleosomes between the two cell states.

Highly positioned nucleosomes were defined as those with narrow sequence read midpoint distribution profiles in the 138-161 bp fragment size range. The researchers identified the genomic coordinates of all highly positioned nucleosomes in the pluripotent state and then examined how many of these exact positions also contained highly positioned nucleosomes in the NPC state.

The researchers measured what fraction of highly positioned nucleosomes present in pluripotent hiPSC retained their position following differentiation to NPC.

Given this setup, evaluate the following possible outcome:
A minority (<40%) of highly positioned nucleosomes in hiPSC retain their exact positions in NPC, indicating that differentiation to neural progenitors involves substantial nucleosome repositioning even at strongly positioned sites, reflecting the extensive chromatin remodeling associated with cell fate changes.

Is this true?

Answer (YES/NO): YES